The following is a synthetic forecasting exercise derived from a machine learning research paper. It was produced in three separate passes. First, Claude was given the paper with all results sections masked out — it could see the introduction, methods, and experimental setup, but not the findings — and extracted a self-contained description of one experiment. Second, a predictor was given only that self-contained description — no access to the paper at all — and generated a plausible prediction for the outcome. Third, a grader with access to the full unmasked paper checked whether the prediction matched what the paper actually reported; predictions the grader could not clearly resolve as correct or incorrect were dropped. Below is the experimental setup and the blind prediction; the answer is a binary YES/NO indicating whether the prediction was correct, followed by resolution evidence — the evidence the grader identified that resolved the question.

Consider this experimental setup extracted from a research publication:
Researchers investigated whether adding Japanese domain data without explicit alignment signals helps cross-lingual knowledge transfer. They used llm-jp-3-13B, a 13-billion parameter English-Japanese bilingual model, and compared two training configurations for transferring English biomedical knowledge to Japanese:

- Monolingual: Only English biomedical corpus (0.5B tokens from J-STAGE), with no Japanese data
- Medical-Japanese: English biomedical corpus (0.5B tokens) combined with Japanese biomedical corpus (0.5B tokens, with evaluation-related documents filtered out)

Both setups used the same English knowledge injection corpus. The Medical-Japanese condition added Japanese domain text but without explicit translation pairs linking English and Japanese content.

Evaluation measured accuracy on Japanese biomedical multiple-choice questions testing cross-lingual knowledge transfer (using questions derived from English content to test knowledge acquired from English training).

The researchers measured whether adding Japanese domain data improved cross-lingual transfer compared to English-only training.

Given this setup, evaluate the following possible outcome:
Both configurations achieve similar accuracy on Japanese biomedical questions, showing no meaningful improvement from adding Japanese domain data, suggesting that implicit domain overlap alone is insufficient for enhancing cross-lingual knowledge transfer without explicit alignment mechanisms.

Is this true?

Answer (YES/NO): NO